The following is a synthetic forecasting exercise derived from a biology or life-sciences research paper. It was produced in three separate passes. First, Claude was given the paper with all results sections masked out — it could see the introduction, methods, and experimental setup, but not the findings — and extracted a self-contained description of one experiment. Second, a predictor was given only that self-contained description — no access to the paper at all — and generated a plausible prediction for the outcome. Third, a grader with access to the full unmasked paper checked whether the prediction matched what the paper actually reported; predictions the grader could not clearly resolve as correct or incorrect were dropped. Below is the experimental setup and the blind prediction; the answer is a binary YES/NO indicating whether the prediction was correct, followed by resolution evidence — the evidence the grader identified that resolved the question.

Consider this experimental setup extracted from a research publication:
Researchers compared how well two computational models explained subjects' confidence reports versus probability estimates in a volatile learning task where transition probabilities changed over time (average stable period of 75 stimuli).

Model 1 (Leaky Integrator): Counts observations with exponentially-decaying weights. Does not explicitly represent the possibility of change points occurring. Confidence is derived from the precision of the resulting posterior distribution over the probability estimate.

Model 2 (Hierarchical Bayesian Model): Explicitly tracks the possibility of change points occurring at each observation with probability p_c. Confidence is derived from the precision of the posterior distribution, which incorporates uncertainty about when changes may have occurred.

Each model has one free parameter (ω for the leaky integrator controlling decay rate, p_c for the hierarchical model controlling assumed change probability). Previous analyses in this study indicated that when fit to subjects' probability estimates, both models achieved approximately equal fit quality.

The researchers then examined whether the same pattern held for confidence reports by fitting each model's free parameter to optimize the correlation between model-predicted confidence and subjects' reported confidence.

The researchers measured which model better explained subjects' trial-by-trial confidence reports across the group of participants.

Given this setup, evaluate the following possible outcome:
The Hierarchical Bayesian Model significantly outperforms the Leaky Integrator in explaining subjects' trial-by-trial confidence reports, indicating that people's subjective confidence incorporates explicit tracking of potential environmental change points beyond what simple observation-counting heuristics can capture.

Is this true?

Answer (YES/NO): YES